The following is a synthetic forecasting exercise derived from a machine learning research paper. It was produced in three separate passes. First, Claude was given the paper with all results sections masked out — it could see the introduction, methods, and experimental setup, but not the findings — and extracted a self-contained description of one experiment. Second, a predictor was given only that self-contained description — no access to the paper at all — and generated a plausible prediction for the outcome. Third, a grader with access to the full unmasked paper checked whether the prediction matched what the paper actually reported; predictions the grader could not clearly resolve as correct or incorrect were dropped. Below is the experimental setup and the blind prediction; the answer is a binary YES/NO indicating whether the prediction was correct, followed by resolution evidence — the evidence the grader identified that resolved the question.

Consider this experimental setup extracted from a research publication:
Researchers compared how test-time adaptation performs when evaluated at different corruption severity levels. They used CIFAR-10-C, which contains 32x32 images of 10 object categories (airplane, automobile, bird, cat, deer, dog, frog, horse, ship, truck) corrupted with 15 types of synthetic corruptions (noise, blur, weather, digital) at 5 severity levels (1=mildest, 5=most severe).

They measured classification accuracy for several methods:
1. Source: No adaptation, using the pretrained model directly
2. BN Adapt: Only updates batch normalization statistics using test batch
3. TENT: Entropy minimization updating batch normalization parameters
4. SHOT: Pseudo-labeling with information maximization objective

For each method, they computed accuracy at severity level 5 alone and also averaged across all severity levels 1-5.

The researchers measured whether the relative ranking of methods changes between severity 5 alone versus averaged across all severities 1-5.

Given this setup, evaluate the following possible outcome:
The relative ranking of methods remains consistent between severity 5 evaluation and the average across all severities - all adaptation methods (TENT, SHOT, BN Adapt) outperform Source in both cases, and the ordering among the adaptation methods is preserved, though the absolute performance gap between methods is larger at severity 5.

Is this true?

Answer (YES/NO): YES